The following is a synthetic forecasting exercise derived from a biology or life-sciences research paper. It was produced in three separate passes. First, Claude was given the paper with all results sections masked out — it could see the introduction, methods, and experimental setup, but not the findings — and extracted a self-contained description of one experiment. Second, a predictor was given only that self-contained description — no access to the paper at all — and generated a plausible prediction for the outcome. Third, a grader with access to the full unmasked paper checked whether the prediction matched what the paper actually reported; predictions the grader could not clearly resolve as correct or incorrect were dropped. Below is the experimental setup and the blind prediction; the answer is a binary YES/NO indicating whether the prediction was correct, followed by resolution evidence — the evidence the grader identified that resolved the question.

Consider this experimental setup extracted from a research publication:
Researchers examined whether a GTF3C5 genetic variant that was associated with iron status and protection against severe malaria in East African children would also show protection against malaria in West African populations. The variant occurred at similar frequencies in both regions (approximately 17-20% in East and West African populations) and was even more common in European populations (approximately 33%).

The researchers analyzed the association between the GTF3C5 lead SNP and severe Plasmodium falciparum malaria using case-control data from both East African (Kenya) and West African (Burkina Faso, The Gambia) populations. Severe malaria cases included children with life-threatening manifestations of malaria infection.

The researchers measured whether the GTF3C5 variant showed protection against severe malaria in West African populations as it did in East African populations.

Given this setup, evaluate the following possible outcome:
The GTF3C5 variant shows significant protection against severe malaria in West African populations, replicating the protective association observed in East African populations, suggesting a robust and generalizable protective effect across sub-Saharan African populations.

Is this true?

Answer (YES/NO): NO